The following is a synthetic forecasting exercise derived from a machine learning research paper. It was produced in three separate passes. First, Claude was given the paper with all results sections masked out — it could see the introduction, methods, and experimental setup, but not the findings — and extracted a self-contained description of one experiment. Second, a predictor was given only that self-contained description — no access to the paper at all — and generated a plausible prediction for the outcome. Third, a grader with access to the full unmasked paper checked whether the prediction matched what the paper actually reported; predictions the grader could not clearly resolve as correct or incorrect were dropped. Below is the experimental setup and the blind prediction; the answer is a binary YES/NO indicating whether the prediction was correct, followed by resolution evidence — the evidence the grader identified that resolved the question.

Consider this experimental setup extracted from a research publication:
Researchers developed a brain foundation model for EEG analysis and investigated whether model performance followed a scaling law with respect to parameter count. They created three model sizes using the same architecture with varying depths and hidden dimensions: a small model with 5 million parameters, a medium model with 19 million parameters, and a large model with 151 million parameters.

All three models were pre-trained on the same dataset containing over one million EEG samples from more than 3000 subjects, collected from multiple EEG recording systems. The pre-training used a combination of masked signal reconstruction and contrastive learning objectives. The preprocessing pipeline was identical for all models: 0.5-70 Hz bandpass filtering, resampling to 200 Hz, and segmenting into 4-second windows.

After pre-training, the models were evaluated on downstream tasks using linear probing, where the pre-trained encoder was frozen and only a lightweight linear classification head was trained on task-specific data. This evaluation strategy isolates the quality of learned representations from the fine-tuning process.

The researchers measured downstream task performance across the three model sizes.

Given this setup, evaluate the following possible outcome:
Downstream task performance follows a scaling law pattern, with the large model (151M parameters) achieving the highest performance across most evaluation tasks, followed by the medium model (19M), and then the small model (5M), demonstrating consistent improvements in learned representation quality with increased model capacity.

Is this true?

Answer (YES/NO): YES